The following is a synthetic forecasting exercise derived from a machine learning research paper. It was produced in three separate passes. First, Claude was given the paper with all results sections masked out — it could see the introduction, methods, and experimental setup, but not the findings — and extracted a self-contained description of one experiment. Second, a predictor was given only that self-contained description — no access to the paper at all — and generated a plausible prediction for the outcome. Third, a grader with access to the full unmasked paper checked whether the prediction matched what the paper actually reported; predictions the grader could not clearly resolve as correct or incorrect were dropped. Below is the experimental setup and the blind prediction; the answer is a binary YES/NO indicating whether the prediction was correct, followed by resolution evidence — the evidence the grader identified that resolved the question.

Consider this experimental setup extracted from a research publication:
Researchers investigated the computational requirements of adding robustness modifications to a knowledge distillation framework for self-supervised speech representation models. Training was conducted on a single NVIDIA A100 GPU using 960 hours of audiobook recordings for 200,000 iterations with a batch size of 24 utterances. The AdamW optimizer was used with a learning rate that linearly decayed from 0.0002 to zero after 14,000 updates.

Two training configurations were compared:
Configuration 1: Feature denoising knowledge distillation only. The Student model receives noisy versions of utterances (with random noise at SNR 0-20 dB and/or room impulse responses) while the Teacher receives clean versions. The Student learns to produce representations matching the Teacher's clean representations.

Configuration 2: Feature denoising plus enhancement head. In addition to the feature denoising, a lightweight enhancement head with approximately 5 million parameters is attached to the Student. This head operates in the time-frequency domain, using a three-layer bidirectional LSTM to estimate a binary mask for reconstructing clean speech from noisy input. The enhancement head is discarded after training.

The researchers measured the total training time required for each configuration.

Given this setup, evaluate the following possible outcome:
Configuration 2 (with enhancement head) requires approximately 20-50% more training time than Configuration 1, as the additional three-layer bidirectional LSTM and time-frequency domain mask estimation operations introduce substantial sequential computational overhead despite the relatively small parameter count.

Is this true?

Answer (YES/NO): YES